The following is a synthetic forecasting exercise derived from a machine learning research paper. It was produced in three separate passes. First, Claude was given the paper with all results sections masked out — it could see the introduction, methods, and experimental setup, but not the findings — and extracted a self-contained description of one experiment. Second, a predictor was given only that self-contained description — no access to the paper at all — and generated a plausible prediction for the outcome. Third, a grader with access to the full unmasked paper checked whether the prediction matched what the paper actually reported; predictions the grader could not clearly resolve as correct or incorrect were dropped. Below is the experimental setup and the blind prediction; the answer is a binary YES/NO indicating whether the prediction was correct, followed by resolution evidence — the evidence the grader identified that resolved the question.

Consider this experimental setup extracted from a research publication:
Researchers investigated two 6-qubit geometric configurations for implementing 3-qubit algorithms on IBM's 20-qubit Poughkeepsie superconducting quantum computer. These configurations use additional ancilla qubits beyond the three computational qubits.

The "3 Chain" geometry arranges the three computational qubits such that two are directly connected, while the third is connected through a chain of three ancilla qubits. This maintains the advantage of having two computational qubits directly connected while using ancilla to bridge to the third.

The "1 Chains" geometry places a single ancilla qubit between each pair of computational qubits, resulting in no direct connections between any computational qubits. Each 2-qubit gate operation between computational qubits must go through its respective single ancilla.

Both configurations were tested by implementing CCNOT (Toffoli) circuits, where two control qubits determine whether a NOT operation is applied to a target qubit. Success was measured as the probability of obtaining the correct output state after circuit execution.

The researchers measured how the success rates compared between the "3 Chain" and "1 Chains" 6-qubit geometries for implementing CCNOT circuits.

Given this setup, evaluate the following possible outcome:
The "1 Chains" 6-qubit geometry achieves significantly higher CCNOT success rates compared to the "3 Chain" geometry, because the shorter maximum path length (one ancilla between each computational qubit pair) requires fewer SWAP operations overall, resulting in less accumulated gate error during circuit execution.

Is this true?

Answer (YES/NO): NO